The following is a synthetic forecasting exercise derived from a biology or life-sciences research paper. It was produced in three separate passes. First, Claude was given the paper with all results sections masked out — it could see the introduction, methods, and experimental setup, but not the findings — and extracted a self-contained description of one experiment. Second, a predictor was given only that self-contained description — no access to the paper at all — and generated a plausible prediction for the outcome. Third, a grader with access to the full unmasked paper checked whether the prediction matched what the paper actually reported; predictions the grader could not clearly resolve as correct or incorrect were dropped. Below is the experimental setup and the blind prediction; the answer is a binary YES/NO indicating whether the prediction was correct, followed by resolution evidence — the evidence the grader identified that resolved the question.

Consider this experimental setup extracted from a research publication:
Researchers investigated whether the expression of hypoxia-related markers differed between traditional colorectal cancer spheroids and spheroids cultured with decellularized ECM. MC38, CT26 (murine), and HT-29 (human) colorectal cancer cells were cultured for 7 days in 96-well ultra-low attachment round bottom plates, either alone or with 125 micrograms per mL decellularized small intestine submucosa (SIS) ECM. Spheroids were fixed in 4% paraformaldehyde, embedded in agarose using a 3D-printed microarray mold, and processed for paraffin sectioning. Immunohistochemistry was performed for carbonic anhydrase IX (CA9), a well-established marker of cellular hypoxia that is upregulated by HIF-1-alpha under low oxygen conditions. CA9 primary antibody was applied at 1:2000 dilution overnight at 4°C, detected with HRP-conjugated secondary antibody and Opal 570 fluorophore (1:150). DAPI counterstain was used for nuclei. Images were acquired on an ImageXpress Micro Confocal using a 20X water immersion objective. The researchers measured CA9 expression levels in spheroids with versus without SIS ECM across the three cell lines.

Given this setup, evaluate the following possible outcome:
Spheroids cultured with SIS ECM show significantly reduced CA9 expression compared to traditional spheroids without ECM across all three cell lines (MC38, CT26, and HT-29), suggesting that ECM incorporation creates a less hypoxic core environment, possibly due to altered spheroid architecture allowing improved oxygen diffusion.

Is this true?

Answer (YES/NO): NO